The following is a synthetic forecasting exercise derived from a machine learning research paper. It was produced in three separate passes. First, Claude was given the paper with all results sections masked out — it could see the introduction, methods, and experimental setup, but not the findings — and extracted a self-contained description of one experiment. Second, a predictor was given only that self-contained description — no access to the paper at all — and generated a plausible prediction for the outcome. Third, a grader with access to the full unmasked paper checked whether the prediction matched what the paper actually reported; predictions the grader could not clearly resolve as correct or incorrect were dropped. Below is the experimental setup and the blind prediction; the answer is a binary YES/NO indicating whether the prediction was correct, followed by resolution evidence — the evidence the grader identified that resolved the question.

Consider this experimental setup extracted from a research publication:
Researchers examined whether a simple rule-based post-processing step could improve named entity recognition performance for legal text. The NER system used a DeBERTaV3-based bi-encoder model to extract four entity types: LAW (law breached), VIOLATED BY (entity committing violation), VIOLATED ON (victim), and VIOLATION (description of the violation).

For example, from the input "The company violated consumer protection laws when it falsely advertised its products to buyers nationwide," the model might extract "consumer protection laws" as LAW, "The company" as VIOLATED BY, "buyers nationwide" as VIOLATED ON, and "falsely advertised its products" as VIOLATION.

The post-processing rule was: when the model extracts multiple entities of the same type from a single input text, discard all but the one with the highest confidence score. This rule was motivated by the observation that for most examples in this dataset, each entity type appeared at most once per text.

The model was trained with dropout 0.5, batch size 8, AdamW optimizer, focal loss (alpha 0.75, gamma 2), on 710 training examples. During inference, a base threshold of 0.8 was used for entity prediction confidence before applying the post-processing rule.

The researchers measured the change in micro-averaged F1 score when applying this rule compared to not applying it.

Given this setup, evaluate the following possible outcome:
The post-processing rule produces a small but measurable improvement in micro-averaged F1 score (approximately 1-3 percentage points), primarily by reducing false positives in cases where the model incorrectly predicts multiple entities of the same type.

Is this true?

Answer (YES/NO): NO